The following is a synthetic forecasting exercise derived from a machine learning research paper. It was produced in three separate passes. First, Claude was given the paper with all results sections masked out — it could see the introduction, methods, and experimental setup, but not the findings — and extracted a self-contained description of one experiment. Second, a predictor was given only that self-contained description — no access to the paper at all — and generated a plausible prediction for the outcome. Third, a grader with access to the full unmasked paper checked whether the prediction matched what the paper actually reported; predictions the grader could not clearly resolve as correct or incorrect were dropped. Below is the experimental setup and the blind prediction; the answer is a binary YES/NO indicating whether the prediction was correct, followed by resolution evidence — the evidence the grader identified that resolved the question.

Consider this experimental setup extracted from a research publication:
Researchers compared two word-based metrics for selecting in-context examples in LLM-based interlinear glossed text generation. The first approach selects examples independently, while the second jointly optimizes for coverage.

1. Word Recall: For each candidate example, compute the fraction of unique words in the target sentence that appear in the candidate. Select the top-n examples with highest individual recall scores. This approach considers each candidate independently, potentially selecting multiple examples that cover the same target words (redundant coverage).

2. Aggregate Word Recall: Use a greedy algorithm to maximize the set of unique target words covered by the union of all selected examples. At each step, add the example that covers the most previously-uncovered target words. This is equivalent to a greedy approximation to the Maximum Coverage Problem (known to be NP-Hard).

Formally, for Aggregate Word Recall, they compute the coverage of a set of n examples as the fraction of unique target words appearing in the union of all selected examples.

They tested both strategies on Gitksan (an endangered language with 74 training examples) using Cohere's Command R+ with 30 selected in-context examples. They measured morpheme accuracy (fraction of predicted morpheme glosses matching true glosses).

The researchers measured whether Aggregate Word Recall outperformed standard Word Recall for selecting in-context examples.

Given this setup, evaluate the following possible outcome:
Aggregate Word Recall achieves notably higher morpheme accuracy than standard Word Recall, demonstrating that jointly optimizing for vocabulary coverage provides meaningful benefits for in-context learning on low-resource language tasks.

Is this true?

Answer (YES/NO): NO